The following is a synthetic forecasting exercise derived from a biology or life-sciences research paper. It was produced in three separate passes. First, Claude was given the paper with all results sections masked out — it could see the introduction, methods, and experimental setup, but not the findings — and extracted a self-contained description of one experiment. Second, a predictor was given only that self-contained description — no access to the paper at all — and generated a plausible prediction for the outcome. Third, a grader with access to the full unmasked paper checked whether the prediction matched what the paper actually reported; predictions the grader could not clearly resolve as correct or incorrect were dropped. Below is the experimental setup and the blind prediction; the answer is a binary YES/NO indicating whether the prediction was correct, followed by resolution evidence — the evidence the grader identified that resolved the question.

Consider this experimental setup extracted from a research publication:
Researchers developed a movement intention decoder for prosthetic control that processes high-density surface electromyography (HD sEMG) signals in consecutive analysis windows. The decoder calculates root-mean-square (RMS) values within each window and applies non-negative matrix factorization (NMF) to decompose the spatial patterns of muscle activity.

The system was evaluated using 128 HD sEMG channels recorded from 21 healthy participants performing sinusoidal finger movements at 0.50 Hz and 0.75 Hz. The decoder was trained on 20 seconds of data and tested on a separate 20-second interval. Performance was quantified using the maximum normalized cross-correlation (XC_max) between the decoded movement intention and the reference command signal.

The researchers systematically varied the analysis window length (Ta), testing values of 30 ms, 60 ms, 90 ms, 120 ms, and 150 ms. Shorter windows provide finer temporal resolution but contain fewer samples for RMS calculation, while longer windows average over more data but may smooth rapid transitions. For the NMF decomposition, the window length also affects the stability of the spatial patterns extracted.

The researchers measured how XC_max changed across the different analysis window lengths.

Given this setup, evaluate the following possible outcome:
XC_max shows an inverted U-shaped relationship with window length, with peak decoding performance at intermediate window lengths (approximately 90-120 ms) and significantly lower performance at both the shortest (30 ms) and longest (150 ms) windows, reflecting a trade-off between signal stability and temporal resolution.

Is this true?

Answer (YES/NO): NO